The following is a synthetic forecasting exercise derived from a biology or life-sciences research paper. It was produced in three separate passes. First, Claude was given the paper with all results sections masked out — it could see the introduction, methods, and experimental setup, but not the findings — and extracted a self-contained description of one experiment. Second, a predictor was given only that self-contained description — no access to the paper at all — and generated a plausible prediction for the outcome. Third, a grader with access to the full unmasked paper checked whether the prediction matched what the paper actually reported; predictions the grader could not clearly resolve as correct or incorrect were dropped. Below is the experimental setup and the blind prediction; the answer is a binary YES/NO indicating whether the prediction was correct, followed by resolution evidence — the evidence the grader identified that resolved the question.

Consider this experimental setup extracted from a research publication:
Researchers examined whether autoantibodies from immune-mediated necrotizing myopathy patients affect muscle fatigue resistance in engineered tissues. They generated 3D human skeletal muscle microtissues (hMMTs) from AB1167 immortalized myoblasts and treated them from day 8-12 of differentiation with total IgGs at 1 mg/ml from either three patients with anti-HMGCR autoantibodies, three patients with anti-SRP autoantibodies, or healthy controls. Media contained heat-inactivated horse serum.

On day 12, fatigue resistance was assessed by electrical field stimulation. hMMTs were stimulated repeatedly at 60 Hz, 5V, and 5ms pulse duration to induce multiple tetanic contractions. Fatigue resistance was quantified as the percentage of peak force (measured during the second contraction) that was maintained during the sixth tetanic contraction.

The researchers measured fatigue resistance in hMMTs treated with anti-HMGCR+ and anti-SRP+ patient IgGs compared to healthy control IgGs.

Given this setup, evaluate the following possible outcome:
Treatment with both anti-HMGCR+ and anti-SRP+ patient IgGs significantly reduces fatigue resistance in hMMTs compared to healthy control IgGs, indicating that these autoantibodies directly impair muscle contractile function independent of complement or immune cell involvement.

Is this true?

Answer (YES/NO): NO